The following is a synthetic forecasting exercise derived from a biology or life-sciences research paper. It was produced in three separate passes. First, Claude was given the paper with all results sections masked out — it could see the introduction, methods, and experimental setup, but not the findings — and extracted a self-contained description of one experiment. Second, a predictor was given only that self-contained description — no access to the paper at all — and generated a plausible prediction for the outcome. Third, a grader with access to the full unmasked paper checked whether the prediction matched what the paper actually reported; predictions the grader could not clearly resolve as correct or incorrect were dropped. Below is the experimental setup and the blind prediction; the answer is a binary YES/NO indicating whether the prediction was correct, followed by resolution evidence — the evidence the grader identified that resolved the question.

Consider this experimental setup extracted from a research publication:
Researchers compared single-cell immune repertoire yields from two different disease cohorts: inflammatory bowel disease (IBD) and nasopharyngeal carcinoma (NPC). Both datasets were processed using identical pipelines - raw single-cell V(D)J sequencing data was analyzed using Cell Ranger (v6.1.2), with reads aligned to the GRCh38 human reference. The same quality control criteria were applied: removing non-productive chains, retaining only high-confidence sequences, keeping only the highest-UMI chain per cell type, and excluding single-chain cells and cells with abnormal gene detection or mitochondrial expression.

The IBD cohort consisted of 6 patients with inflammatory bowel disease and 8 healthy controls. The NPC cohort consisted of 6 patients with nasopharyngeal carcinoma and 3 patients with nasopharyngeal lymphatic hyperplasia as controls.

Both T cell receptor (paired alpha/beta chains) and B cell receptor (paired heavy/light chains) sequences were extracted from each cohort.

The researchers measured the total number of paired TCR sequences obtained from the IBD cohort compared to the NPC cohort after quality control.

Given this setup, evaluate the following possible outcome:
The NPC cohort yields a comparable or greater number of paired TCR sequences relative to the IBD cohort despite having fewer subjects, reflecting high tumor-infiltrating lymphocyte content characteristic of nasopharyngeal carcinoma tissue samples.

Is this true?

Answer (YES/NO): NO